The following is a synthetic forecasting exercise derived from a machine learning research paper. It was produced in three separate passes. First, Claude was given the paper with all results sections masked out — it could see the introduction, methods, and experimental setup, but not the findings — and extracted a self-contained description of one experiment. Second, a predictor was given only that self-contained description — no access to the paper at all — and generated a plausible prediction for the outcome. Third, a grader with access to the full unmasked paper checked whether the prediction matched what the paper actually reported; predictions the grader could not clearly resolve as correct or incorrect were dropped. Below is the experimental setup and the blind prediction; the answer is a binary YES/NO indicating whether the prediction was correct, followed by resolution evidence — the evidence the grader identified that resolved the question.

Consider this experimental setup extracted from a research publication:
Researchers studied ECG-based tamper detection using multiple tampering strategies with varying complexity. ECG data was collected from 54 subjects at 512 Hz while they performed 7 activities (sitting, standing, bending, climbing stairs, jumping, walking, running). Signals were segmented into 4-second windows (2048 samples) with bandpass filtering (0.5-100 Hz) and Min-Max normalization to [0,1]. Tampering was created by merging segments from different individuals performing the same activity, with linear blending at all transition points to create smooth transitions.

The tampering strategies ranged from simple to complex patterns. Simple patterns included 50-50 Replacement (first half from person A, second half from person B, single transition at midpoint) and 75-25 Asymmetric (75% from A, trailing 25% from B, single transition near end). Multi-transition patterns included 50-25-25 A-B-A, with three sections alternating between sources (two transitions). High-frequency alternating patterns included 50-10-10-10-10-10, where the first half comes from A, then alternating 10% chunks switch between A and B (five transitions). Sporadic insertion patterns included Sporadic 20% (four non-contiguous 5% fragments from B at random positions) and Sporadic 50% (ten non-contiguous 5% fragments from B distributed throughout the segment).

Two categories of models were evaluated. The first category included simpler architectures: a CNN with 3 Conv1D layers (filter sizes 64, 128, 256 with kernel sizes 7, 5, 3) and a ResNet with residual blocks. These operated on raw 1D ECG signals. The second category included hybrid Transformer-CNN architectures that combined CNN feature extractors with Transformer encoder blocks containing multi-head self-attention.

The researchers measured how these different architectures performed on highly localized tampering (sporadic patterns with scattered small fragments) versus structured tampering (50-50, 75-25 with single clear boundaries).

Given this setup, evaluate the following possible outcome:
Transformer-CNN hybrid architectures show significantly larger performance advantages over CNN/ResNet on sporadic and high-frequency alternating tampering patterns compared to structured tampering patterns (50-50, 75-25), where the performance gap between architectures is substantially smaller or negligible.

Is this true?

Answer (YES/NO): NO